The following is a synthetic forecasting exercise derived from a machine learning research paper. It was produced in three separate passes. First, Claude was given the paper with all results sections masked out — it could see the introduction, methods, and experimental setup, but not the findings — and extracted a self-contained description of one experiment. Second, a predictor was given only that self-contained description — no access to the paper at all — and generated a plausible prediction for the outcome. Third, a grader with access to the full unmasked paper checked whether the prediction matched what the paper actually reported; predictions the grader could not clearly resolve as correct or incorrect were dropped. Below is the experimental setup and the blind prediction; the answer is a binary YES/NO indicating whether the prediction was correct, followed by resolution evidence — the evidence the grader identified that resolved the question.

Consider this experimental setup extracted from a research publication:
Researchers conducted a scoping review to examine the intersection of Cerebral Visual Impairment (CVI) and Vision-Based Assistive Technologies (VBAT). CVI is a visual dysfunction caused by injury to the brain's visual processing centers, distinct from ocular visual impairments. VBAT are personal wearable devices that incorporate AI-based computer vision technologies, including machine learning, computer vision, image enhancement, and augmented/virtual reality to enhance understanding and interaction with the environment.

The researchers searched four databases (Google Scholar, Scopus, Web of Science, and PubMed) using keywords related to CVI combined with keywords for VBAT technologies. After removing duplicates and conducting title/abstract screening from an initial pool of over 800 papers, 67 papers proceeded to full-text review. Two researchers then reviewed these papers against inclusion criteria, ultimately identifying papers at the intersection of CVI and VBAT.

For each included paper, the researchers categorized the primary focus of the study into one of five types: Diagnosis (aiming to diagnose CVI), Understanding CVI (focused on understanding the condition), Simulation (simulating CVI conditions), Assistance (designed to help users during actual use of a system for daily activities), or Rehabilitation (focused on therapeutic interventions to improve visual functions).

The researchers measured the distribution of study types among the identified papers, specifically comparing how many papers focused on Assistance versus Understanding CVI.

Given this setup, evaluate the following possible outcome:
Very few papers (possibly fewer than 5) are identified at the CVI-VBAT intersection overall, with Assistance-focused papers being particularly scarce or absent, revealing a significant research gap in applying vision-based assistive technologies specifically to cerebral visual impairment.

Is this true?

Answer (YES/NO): NO